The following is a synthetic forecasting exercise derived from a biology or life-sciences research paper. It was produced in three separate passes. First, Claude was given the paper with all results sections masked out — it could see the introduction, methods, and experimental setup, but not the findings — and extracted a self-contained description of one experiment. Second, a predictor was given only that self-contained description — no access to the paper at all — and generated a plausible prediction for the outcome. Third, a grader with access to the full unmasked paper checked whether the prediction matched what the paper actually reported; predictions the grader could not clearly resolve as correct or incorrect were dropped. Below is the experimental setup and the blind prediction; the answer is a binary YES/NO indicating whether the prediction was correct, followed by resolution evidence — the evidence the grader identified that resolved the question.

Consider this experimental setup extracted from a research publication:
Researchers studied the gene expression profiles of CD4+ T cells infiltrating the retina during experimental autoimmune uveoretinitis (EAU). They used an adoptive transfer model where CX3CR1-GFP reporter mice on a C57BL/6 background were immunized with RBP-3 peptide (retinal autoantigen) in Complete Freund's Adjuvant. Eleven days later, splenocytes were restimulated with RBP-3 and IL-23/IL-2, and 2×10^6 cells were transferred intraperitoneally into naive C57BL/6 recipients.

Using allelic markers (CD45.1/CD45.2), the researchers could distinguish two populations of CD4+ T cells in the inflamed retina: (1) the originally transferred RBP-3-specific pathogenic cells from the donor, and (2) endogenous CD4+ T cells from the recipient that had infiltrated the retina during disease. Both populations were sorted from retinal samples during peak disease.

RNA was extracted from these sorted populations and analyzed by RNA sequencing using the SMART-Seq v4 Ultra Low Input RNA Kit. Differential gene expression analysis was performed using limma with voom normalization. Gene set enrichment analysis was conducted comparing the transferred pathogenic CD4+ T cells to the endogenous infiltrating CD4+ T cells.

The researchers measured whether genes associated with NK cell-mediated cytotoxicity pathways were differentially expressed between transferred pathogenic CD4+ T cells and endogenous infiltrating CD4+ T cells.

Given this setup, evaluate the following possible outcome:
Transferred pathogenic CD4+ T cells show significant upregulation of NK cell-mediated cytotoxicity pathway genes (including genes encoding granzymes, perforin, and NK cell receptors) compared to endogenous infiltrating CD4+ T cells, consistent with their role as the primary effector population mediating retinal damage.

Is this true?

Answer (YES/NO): YES